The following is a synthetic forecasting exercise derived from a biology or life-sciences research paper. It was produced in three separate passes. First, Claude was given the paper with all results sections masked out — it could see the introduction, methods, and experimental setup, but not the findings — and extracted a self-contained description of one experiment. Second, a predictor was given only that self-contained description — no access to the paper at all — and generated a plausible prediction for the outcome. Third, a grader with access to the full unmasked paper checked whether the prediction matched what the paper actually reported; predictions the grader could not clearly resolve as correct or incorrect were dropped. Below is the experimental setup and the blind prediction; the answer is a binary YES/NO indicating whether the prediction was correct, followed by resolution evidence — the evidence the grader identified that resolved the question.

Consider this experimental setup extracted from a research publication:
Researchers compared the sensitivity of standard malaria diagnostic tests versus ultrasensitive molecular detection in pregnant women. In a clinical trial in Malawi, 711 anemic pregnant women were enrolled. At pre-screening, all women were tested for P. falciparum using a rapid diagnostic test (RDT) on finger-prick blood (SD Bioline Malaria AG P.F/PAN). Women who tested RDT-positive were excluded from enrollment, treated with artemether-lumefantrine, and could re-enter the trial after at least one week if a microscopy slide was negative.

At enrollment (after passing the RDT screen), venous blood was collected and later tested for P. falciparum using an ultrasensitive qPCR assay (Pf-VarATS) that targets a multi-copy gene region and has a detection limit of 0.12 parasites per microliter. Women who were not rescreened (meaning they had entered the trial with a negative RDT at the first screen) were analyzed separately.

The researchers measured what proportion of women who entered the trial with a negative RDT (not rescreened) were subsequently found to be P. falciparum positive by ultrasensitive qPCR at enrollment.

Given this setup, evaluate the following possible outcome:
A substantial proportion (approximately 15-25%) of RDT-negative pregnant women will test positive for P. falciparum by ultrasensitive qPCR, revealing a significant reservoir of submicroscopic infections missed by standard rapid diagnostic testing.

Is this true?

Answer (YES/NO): NO